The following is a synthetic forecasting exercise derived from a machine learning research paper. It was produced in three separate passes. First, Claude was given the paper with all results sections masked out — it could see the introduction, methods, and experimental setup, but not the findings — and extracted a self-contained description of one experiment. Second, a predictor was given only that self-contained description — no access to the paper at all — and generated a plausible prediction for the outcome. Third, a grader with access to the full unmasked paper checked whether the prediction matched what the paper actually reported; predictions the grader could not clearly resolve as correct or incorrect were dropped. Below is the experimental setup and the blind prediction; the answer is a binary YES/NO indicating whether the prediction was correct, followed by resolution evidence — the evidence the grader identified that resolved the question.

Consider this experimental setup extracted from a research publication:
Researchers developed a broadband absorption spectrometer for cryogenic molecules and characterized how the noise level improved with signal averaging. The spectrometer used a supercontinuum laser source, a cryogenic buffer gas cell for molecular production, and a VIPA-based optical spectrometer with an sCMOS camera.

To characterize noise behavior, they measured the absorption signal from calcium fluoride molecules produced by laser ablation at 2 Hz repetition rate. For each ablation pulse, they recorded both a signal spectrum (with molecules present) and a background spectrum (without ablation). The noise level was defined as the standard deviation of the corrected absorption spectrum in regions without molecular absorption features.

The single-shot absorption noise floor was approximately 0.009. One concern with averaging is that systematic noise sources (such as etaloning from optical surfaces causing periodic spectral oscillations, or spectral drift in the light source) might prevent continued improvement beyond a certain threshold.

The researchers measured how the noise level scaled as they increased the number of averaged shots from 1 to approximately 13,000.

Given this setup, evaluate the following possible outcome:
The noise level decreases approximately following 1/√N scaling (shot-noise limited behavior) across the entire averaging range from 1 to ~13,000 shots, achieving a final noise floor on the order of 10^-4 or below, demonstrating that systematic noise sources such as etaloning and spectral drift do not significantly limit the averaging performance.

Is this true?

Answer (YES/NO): YES